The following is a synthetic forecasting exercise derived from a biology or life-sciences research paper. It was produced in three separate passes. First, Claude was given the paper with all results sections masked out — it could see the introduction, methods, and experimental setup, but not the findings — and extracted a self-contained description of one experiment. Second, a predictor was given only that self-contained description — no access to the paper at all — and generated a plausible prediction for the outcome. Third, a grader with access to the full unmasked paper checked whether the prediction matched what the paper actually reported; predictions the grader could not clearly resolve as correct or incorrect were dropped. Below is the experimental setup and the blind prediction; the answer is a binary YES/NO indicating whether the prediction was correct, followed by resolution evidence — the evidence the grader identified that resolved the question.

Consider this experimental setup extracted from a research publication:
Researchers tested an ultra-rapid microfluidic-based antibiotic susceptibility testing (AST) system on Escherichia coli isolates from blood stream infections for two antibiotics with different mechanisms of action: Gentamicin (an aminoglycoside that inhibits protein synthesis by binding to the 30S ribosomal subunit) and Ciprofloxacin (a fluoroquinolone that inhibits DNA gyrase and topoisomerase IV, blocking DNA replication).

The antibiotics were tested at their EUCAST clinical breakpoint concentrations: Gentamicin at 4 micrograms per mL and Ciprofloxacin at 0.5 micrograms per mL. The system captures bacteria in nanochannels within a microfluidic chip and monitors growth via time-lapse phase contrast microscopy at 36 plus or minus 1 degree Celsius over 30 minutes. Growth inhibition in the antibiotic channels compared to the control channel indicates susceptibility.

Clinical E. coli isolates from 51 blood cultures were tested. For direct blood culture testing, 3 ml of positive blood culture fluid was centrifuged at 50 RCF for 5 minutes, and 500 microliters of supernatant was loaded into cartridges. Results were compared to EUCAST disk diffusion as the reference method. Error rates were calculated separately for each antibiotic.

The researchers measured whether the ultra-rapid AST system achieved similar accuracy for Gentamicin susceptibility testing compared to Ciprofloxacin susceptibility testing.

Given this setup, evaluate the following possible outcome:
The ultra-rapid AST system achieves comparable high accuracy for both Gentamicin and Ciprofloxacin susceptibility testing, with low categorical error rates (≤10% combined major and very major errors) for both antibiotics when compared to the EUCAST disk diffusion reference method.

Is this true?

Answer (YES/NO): NO